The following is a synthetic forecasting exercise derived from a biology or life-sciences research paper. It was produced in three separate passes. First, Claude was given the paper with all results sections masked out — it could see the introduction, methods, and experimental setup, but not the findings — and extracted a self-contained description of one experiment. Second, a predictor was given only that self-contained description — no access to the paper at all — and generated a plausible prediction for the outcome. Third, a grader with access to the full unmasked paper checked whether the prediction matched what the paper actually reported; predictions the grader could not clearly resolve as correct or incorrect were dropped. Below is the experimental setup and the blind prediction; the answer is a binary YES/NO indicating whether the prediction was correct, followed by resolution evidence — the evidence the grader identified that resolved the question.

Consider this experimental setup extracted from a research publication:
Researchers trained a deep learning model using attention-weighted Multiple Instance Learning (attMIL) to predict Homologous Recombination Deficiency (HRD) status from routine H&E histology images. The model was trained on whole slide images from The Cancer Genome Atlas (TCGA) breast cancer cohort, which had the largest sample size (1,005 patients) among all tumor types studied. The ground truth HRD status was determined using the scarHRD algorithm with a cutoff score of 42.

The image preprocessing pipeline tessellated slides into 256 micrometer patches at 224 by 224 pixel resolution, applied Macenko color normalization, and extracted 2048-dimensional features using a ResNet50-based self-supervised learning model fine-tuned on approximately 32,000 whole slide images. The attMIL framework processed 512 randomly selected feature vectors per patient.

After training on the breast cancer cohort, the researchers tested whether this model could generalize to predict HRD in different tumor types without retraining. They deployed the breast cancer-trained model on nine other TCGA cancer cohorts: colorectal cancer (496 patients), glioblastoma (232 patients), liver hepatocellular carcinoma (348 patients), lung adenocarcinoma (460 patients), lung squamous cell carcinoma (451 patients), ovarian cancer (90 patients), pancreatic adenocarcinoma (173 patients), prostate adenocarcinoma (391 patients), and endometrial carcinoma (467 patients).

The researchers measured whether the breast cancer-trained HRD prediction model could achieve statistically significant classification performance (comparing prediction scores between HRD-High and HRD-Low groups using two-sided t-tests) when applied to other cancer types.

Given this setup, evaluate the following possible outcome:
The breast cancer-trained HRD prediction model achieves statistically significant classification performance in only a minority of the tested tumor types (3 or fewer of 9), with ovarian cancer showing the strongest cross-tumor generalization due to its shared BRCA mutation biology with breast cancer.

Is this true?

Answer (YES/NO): NO